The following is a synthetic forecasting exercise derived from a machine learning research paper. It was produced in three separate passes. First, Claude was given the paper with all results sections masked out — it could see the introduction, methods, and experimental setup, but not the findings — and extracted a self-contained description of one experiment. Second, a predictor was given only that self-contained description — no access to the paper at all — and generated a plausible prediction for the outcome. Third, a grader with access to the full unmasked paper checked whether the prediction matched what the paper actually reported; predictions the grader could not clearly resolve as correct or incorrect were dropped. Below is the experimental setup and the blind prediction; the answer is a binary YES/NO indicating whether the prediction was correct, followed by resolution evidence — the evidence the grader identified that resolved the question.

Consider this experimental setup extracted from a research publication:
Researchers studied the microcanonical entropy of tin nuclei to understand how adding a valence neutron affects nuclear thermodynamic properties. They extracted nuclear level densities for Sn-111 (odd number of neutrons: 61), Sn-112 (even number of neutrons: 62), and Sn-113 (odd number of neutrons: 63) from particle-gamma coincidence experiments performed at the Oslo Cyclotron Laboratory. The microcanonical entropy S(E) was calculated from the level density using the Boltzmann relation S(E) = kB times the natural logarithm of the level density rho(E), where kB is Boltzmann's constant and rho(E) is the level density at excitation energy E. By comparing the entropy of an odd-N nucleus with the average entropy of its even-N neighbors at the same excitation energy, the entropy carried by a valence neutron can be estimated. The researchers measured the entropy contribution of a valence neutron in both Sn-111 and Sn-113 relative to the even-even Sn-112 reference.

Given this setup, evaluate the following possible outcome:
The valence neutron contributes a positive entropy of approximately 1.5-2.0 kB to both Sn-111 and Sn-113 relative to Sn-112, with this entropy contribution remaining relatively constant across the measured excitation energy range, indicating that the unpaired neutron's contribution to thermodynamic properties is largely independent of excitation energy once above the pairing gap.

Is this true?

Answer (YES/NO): YES